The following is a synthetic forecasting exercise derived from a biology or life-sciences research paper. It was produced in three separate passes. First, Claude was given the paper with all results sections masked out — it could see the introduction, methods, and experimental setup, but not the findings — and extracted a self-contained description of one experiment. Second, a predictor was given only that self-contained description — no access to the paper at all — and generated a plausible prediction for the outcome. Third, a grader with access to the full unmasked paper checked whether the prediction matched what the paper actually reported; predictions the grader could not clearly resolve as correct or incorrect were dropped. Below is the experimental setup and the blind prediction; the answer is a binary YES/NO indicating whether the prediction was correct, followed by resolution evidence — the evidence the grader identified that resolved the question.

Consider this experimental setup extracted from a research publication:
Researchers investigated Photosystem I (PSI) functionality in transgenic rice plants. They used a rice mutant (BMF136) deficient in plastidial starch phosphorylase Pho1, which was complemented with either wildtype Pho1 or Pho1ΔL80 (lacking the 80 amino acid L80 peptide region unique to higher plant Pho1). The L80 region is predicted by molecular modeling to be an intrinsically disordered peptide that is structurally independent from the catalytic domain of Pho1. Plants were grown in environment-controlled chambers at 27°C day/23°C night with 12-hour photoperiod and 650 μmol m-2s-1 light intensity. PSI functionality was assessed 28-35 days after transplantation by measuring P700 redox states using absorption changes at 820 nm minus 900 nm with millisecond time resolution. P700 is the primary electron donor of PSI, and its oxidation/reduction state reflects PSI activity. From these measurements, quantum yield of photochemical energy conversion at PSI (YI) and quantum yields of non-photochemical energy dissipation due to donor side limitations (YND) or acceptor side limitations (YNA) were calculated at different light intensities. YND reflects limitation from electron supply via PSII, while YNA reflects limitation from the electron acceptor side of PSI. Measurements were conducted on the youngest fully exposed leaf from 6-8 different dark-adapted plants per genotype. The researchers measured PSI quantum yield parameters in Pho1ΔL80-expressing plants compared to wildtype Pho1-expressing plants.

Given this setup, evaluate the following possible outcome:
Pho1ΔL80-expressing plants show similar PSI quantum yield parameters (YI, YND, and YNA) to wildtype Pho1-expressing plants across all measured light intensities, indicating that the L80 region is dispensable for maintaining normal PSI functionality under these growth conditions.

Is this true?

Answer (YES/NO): NO